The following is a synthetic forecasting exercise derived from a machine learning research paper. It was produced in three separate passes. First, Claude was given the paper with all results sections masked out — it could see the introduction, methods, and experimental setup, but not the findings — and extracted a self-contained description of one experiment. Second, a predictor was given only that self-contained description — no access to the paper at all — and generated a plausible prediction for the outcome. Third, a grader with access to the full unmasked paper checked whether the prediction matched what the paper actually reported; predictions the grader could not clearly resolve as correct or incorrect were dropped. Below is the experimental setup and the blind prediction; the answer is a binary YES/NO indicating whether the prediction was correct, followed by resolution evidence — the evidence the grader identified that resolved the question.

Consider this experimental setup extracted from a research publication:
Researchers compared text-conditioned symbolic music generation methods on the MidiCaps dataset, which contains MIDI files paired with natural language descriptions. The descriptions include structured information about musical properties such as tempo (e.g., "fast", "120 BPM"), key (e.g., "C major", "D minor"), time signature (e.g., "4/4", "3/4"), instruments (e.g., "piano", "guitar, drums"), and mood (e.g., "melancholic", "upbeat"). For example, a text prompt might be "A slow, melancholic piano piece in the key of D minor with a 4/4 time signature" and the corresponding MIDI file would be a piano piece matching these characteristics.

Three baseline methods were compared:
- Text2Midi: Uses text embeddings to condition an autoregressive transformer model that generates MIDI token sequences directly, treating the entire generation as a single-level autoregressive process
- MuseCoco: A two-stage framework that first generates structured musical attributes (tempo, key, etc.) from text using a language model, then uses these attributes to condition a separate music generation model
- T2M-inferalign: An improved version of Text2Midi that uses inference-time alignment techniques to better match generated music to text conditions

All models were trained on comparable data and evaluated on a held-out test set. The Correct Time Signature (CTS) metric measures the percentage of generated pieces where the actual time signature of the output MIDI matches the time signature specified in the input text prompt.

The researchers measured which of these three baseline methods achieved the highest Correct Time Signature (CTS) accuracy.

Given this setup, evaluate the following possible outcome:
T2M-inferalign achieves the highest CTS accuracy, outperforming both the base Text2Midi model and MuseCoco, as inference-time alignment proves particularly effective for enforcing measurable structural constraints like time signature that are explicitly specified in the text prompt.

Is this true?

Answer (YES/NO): NO